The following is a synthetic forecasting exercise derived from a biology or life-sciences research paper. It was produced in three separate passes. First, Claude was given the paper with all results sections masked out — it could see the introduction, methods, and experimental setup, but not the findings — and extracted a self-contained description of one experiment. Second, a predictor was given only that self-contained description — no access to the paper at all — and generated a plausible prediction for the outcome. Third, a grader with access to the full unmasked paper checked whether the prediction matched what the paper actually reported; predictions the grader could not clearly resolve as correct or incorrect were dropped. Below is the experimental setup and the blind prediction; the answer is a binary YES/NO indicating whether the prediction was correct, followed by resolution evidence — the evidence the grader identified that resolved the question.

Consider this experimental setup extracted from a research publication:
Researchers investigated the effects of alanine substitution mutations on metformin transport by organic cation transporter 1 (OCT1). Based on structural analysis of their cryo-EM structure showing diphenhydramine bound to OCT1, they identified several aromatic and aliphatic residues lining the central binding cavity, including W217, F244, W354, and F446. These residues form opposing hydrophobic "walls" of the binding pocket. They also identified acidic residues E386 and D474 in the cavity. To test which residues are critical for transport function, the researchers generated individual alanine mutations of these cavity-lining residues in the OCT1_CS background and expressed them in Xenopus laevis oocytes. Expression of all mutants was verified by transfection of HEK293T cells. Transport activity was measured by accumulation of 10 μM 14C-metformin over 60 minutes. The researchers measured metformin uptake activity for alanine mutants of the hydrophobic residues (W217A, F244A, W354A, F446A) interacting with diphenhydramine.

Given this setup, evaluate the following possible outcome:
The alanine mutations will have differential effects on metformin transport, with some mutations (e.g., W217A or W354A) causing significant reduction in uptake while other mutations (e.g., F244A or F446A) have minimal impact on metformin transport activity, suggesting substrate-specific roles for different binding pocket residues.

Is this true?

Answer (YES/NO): NO